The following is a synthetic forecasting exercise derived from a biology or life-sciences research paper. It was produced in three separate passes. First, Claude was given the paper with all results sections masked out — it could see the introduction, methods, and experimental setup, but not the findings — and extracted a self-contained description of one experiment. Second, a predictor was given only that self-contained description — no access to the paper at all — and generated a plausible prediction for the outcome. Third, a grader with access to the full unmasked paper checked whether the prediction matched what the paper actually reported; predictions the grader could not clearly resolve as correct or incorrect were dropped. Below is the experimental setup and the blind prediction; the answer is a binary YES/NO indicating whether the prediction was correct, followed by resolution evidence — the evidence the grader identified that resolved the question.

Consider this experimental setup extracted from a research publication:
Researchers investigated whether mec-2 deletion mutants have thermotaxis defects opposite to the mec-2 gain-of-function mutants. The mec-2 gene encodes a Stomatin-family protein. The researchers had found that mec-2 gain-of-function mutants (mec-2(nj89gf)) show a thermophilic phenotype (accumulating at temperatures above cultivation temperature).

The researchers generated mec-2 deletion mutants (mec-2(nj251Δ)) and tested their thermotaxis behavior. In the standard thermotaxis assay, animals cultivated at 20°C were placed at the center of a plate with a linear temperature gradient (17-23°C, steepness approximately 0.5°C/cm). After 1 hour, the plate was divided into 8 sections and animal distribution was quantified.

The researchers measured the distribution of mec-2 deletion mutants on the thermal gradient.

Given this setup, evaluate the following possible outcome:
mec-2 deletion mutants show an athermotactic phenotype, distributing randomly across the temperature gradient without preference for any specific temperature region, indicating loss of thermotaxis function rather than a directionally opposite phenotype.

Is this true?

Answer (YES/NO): NO